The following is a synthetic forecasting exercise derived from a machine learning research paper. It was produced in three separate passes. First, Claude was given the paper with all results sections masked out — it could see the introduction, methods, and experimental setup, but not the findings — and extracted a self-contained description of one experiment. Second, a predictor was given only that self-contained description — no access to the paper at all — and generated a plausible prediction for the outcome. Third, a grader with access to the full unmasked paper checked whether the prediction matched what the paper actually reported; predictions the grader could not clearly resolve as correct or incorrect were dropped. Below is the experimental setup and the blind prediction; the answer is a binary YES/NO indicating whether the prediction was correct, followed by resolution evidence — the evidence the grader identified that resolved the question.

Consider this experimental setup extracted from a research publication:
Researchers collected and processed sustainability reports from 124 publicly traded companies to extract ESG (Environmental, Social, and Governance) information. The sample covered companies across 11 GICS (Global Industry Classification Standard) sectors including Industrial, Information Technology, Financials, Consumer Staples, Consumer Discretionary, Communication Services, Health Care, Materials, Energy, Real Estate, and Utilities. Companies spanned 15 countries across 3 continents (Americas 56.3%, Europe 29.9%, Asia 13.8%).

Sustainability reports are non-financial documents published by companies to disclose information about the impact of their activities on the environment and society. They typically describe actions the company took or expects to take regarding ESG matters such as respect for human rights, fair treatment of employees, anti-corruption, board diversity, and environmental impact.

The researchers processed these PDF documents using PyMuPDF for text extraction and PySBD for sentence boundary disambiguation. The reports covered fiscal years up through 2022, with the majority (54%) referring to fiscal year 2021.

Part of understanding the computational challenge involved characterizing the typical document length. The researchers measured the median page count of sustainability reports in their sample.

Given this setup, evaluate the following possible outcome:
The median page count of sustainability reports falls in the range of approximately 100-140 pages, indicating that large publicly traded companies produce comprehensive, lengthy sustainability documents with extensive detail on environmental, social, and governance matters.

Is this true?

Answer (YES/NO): NO